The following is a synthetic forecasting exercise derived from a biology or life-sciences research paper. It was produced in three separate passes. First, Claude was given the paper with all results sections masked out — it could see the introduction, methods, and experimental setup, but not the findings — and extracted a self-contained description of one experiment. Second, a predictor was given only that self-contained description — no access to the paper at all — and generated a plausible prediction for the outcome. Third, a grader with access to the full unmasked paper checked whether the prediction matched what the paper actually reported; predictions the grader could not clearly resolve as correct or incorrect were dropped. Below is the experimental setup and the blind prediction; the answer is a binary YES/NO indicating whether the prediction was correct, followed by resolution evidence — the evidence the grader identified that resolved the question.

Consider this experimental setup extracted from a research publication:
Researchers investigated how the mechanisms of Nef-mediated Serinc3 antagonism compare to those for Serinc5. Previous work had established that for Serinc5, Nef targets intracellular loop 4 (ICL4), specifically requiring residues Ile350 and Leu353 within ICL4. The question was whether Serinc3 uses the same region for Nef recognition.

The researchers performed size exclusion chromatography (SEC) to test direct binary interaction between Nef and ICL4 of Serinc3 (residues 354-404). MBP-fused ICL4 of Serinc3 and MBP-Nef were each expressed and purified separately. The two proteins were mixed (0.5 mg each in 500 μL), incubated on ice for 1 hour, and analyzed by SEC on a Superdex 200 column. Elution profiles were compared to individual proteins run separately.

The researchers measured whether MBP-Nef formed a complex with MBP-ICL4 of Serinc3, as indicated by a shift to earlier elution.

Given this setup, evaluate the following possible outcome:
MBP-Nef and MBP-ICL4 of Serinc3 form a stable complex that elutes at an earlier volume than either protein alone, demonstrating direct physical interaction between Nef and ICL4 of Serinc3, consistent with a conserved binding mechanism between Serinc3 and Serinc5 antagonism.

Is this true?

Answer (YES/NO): NO